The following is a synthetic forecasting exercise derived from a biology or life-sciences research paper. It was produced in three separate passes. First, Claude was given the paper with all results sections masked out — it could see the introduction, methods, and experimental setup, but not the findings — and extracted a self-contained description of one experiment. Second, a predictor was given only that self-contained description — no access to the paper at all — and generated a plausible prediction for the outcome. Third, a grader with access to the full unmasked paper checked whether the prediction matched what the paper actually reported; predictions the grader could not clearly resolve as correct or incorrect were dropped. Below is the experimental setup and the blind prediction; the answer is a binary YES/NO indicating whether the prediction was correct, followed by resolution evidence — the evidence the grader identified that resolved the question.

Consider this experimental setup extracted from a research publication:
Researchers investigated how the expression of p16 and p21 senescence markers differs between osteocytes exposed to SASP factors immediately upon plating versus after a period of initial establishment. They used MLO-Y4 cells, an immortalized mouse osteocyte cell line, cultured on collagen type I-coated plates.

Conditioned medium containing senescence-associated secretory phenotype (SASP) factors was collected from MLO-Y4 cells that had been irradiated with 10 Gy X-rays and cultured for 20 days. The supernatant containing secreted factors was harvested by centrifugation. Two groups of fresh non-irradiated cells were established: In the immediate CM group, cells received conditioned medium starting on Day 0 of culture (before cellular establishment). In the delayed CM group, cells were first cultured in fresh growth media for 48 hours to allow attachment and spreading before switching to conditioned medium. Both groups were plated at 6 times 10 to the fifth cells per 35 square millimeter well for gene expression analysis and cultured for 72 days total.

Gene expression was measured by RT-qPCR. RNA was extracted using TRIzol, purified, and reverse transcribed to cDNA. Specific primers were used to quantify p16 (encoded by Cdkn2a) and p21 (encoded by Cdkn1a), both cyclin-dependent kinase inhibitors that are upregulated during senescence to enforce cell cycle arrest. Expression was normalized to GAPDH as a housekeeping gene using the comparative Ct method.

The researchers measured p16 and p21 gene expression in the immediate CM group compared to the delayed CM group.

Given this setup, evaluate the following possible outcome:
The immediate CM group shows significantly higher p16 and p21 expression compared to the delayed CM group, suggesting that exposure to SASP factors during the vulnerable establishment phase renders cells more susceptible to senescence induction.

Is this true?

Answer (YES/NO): NO